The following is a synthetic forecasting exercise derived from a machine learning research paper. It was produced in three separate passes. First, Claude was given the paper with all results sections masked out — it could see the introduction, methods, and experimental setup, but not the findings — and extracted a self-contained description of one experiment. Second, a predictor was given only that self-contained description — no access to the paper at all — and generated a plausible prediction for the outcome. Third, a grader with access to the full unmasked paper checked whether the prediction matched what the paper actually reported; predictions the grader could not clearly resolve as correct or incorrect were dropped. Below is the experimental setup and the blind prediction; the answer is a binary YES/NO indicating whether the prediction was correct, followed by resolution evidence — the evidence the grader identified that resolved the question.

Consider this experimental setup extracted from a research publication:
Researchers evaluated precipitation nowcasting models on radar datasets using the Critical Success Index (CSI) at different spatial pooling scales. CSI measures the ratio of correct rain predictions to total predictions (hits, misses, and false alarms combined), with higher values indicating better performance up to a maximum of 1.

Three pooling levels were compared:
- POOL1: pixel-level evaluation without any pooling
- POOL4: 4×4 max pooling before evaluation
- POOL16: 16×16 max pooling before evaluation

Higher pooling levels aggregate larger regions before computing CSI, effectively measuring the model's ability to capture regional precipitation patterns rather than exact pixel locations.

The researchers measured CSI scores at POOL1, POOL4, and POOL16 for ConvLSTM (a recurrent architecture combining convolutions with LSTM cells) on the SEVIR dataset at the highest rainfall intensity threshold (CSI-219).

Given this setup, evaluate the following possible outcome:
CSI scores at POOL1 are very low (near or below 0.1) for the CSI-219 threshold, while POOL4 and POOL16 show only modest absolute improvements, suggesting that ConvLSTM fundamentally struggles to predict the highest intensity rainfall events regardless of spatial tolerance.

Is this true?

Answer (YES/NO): NO